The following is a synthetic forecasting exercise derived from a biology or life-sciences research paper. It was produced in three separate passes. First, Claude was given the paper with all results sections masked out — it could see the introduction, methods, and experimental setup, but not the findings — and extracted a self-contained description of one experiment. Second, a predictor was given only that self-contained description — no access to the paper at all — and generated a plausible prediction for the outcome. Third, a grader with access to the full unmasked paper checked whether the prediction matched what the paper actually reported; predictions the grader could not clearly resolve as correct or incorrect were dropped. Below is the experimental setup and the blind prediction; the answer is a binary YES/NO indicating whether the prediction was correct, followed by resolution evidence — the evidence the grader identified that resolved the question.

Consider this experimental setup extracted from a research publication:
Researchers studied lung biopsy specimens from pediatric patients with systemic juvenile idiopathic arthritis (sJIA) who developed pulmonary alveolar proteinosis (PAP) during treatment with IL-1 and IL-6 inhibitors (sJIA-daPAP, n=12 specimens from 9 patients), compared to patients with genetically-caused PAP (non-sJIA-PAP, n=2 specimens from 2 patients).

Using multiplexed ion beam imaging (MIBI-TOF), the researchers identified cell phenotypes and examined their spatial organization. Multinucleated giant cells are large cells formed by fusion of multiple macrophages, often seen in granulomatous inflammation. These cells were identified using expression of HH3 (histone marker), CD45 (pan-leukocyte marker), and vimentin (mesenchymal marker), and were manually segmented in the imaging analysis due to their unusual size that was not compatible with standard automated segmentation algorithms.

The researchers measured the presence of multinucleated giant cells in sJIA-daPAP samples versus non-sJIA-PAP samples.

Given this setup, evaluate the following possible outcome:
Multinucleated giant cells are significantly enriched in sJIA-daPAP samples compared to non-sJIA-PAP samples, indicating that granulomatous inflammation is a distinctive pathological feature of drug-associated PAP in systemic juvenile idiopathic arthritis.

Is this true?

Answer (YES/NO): NO